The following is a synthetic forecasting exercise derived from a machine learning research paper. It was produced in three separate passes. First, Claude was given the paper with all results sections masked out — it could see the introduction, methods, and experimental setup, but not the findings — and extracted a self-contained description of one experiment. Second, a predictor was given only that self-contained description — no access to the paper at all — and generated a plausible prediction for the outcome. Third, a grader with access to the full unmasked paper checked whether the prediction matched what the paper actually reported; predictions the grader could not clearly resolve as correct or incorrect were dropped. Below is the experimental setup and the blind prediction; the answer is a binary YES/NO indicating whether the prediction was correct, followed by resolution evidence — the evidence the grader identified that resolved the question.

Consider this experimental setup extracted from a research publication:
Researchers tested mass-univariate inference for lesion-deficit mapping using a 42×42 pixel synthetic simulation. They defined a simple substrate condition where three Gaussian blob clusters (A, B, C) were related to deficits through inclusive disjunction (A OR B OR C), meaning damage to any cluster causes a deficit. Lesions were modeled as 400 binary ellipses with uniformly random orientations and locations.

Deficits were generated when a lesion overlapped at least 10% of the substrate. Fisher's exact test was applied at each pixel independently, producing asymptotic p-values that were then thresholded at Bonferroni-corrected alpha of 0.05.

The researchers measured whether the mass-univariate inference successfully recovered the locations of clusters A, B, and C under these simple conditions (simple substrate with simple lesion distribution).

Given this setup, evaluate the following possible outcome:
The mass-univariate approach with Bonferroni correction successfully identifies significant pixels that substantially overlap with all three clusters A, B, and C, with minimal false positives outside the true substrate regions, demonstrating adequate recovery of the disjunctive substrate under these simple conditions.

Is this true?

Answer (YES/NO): YES